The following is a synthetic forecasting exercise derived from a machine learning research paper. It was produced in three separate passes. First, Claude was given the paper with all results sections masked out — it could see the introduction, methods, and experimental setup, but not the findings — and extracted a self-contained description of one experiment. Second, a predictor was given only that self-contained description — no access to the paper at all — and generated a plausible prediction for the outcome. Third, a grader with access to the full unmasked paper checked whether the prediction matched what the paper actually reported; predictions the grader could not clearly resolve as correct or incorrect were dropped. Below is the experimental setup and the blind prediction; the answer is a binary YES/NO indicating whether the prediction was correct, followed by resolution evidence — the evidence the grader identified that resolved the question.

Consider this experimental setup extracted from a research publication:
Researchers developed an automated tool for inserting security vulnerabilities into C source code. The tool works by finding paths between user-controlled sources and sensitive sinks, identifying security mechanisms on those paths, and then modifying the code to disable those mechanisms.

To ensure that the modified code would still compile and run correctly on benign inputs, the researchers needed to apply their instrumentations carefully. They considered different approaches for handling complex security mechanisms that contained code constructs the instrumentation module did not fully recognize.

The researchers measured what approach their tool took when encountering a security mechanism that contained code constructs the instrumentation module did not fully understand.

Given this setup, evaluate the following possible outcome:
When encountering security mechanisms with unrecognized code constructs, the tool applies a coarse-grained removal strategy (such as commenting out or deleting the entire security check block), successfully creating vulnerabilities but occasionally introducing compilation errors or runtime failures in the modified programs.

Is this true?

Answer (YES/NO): NO